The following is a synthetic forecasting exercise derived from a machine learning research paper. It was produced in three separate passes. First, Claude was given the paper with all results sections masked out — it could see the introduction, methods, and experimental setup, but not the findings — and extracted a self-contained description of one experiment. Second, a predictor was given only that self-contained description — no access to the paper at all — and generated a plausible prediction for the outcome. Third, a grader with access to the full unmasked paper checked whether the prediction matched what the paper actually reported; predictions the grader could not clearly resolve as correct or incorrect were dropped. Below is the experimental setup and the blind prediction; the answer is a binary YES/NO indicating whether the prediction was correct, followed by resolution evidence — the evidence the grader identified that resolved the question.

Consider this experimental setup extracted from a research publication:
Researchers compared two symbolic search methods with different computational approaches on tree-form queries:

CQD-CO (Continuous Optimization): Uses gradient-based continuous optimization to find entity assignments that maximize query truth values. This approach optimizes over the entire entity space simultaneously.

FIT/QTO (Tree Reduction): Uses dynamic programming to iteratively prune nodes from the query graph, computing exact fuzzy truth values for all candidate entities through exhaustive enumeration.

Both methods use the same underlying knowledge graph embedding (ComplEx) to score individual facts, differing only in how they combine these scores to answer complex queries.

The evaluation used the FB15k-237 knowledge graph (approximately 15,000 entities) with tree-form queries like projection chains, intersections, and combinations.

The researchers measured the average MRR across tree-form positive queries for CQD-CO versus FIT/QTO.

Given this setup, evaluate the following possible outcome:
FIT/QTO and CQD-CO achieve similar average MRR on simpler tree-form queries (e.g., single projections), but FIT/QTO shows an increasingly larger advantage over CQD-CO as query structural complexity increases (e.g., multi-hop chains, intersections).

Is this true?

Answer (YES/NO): YES